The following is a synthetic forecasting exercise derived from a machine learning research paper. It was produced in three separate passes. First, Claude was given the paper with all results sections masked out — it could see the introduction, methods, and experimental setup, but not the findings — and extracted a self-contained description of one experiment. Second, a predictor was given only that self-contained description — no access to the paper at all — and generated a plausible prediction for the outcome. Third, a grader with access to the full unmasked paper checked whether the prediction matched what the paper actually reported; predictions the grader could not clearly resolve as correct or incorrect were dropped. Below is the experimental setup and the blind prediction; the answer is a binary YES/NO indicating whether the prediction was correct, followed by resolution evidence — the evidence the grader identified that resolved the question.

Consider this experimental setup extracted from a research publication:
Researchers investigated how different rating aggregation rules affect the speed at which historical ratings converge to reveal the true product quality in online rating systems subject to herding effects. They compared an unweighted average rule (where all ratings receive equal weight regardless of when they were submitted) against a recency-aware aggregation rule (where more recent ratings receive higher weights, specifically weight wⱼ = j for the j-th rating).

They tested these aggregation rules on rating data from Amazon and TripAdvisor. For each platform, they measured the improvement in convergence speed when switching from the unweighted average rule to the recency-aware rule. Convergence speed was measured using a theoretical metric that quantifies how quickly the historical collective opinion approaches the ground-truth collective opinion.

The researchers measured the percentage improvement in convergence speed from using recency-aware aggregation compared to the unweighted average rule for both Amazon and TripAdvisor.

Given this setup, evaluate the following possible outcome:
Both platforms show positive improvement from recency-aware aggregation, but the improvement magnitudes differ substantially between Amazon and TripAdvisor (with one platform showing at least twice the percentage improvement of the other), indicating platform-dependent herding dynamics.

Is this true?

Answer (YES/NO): NO